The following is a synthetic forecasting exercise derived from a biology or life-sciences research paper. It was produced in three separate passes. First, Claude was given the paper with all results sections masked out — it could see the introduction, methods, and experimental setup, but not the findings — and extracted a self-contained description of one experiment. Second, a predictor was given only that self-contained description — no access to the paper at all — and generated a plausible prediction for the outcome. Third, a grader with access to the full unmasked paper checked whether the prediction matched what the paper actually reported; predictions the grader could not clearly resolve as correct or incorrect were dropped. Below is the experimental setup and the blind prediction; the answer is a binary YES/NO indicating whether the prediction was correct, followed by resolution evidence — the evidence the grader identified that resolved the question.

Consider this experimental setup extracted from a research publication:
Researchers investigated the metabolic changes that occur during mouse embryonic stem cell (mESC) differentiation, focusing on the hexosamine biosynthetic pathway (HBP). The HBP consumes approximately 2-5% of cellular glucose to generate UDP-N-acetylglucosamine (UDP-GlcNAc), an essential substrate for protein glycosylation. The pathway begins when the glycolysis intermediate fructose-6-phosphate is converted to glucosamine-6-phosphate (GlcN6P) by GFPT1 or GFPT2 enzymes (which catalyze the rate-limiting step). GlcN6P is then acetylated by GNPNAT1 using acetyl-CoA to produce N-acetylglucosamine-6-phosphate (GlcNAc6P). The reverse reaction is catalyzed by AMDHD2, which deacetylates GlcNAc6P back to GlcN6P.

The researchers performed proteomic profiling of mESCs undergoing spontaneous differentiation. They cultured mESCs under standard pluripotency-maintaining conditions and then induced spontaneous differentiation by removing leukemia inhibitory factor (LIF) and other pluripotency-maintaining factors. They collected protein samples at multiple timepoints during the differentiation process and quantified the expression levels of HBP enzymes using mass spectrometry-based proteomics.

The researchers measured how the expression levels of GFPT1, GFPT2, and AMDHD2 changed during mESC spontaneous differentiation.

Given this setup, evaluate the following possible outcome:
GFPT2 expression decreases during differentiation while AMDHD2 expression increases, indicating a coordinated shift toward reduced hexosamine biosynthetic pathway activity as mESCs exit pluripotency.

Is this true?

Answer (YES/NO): NO